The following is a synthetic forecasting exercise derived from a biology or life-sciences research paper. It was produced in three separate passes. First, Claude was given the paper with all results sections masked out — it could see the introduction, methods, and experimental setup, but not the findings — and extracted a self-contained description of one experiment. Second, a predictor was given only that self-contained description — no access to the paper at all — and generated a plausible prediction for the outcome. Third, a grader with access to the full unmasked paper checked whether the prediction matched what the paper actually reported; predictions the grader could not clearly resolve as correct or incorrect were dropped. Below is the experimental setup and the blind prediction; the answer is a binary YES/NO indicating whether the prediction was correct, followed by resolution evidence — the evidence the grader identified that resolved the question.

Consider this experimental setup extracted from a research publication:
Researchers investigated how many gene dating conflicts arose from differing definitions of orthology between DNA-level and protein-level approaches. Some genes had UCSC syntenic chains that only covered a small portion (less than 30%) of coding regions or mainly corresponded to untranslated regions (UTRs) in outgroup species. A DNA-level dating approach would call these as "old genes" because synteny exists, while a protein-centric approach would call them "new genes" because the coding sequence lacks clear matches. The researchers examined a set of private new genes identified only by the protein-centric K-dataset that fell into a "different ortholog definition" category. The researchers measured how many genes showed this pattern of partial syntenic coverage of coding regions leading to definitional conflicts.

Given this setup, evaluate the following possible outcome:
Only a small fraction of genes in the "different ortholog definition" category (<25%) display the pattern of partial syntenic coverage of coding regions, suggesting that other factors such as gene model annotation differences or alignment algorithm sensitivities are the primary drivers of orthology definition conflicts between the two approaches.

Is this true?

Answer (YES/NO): NO